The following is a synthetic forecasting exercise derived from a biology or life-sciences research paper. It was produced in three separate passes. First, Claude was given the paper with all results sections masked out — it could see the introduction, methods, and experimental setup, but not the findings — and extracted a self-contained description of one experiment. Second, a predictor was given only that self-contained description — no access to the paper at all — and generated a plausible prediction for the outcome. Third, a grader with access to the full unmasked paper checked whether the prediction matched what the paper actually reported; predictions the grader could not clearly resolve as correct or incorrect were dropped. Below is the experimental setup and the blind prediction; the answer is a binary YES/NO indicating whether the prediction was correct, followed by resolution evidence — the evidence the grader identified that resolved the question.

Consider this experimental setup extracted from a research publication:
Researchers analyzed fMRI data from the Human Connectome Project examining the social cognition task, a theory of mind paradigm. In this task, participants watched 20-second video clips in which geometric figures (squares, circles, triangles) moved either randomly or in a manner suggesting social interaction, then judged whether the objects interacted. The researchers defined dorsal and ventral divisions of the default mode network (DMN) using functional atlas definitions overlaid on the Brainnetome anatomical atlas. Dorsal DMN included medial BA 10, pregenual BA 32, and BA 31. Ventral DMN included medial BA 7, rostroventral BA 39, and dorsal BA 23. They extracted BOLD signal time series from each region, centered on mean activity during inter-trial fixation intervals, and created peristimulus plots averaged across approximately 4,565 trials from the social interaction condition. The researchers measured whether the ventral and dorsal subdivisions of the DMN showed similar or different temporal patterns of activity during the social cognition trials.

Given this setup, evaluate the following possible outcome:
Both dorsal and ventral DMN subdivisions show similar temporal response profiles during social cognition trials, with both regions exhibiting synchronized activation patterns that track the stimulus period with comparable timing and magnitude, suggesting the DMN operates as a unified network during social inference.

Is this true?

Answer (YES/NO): NO